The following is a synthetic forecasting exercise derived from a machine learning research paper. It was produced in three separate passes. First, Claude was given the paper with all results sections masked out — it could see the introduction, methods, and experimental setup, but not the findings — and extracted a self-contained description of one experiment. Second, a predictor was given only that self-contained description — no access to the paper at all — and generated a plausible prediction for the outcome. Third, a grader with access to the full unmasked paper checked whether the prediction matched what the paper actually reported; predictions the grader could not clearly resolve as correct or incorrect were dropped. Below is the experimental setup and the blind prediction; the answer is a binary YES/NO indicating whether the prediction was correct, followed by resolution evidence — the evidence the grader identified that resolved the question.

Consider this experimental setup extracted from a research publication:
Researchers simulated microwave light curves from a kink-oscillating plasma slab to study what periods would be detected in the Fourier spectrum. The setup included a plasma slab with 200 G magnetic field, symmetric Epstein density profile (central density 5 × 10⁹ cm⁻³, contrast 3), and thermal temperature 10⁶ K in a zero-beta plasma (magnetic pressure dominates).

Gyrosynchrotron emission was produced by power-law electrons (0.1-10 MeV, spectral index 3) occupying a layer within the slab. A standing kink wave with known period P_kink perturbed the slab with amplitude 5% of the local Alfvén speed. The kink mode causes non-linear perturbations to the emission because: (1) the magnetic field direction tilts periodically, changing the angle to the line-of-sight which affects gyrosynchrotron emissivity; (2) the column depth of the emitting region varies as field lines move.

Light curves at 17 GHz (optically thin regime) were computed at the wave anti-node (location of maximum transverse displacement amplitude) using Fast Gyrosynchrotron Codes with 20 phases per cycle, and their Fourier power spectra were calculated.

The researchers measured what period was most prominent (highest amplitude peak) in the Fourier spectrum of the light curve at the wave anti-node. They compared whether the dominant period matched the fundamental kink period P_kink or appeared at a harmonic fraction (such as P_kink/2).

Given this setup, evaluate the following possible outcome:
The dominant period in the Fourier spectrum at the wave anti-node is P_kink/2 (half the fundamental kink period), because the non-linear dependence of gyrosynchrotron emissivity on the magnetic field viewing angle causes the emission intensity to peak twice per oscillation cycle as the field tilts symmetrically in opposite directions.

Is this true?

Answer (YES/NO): YES